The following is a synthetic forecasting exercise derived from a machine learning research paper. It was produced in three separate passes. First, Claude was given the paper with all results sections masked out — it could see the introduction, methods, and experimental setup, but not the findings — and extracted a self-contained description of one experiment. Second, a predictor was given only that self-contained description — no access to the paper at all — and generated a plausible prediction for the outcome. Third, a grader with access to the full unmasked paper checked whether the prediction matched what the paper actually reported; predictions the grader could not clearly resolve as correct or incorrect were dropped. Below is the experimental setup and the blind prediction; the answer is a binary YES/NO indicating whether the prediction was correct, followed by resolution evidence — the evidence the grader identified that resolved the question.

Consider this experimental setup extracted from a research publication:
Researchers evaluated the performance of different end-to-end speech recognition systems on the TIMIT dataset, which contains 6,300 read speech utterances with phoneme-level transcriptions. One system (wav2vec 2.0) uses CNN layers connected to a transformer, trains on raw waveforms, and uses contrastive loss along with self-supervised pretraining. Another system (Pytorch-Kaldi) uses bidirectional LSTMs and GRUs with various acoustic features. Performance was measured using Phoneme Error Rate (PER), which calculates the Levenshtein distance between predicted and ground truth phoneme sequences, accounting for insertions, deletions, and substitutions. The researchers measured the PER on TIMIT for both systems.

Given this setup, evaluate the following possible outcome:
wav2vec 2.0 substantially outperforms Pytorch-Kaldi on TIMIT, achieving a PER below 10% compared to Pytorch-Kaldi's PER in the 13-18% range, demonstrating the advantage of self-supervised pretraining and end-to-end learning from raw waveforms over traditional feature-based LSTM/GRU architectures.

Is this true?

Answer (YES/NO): YES